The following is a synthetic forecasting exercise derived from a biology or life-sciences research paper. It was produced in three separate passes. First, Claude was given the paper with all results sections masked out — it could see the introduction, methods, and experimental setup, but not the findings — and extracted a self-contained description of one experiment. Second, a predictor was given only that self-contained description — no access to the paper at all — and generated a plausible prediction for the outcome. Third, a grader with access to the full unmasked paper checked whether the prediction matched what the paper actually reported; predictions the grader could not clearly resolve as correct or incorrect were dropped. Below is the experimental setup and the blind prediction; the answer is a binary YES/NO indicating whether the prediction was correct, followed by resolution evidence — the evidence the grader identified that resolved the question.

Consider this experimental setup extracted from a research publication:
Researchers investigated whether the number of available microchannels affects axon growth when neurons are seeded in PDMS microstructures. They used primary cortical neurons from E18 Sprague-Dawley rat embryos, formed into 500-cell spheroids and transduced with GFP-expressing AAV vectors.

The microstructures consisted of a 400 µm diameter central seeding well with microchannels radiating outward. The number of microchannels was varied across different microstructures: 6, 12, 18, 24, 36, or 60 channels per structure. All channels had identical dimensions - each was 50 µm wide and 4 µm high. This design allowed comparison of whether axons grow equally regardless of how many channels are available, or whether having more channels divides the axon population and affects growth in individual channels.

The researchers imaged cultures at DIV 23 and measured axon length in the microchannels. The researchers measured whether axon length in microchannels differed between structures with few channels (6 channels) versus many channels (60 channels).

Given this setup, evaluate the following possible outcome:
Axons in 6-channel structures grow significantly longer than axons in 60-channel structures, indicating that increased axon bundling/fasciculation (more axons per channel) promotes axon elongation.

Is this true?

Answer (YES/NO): YES